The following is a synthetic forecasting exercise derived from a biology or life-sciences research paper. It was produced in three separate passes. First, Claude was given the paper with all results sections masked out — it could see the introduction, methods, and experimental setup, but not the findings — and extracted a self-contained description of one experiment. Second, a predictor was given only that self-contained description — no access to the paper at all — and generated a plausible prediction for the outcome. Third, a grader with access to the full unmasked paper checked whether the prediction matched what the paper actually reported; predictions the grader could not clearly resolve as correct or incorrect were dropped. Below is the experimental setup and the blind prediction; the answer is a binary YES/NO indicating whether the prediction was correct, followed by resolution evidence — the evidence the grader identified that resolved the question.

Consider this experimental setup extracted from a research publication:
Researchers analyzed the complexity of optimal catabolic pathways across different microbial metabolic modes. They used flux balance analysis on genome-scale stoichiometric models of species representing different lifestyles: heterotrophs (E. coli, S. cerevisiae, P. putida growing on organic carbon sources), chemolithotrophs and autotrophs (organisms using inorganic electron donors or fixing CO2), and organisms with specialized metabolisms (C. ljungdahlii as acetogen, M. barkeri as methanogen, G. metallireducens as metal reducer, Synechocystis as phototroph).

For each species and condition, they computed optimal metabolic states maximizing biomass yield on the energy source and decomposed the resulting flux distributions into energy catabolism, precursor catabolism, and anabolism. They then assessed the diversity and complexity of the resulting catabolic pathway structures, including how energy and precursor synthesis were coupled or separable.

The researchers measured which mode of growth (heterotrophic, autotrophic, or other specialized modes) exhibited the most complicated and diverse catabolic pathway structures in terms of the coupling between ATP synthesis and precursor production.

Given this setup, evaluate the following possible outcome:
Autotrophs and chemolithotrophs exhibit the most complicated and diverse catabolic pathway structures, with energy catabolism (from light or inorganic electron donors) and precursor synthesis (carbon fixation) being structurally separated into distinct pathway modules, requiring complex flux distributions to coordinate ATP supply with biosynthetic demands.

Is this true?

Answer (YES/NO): NO